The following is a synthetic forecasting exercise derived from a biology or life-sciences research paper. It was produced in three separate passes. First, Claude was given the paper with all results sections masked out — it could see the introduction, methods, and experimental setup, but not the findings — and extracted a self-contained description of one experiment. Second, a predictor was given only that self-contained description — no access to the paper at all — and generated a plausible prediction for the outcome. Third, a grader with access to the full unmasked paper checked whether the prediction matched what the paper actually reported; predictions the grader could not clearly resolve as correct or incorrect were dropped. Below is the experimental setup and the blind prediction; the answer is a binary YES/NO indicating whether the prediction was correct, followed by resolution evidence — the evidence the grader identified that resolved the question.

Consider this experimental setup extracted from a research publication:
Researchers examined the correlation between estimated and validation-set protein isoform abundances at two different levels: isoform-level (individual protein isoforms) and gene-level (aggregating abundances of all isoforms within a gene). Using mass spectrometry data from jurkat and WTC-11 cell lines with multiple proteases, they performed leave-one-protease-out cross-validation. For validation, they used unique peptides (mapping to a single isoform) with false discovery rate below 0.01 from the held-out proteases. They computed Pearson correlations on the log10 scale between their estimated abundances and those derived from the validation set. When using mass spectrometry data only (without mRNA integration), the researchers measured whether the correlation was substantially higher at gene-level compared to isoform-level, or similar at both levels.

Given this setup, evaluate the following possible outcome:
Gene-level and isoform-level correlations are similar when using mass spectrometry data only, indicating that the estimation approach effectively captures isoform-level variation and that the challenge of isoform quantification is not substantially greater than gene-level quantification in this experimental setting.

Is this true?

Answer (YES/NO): NO